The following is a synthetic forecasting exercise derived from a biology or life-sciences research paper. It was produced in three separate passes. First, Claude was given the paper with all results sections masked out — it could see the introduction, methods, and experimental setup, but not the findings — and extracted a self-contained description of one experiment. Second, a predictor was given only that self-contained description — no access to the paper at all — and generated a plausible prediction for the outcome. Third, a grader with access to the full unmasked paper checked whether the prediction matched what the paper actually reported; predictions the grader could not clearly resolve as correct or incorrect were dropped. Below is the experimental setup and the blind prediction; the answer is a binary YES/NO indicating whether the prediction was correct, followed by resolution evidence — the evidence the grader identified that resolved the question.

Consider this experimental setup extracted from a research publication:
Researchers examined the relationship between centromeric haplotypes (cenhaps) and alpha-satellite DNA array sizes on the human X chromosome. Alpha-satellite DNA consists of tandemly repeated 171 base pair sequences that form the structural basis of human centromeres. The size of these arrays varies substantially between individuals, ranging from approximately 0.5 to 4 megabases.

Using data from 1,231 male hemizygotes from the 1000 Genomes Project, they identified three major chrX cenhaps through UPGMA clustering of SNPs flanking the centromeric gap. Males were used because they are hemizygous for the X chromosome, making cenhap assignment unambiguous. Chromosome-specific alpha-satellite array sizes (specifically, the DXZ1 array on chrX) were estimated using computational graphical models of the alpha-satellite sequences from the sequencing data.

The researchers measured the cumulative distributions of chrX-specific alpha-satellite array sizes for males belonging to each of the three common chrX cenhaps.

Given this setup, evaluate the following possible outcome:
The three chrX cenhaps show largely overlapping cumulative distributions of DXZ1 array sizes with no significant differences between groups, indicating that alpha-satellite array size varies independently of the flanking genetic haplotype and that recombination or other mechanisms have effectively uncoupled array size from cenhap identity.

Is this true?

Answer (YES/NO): NO